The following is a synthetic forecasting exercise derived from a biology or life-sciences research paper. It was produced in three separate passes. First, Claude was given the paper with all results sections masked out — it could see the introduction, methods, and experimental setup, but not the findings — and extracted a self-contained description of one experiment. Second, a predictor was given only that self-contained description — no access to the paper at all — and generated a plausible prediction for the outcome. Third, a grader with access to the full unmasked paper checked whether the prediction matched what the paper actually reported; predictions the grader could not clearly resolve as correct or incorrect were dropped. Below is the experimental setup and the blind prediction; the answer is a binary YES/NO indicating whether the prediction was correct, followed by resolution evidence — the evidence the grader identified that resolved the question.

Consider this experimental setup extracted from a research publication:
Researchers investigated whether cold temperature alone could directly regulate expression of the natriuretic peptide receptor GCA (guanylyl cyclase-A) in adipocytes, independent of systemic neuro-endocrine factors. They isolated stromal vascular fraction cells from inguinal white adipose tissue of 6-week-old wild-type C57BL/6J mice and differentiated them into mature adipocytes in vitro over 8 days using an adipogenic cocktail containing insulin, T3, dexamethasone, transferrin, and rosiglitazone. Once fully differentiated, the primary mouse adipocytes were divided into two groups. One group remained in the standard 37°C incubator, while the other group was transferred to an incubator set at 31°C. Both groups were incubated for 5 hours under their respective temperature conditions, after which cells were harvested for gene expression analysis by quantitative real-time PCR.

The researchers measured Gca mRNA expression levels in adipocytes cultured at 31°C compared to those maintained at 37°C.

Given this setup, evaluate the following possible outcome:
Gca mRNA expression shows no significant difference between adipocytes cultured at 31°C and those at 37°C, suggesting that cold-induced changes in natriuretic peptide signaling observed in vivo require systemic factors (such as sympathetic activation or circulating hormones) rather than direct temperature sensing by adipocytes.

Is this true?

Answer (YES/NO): NO